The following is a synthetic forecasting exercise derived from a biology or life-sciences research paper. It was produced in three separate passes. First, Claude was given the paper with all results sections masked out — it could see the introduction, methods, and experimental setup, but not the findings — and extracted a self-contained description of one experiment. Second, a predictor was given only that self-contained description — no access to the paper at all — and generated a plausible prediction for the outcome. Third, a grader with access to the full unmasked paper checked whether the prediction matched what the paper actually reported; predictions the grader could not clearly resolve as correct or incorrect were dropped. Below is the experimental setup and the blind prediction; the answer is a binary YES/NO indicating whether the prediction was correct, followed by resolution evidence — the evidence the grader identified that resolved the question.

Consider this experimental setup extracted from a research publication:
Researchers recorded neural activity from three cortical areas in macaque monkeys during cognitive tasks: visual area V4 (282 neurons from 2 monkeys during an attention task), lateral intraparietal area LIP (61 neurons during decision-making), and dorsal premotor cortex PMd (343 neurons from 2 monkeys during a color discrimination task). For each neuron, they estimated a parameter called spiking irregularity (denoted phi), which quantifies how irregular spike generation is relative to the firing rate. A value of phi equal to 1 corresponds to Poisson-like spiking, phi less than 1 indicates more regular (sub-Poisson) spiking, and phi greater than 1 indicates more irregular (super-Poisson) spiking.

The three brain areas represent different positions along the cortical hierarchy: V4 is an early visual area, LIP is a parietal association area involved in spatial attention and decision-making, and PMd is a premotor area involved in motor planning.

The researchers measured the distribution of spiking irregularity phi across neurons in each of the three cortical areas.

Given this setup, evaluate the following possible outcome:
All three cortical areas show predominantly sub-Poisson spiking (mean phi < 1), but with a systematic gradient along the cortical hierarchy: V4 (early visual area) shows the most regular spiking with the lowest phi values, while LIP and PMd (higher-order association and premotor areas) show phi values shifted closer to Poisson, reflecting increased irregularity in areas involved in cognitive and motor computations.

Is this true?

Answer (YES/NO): NO